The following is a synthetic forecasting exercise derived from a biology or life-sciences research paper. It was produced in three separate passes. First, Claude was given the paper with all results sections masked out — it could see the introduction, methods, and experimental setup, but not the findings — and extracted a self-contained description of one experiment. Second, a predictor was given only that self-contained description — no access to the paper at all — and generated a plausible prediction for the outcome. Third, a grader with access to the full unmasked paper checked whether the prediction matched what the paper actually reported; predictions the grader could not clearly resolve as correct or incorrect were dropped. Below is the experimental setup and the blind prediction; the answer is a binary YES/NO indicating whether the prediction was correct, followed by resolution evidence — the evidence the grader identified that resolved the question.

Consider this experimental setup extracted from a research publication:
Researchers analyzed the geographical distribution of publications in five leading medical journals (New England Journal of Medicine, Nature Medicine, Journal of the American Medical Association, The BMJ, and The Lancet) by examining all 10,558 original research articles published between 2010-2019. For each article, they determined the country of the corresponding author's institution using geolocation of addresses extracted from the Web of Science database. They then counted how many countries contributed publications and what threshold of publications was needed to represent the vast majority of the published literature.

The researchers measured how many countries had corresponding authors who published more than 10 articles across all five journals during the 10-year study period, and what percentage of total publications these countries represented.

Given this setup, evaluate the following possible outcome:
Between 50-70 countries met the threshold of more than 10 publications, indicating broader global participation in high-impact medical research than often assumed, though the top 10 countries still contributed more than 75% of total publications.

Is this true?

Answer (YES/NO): NO